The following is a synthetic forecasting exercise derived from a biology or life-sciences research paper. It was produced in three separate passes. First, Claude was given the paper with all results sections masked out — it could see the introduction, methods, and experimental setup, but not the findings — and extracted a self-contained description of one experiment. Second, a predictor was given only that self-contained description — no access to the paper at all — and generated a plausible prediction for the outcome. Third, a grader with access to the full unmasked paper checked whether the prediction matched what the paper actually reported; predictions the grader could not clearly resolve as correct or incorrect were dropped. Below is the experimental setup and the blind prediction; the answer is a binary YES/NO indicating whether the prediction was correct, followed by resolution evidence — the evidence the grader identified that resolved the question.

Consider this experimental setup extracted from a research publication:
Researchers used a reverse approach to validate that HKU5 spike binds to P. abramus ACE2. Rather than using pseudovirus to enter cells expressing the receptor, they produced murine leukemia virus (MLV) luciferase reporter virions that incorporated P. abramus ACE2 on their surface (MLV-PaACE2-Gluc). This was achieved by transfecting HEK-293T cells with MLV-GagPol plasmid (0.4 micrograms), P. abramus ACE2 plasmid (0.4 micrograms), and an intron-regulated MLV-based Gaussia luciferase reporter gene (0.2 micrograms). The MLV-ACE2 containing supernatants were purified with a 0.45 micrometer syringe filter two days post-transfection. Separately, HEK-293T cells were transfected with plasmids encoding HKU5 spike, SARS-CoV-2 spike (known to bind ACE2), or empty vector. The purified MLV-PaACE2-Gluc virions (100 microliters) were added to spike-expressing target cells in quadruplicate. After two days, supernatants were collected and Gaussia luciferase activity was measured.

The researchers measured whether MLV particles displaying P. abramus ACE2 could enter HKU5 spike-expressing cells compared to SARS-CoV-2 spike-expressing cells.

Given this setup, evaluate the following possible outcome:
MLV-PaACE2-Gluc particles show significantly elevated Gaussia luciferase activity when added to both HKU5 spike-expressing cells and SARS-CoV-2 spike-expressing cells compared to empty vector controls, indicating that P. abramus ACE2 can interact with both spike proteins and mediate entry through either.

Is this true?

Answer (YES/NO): NO